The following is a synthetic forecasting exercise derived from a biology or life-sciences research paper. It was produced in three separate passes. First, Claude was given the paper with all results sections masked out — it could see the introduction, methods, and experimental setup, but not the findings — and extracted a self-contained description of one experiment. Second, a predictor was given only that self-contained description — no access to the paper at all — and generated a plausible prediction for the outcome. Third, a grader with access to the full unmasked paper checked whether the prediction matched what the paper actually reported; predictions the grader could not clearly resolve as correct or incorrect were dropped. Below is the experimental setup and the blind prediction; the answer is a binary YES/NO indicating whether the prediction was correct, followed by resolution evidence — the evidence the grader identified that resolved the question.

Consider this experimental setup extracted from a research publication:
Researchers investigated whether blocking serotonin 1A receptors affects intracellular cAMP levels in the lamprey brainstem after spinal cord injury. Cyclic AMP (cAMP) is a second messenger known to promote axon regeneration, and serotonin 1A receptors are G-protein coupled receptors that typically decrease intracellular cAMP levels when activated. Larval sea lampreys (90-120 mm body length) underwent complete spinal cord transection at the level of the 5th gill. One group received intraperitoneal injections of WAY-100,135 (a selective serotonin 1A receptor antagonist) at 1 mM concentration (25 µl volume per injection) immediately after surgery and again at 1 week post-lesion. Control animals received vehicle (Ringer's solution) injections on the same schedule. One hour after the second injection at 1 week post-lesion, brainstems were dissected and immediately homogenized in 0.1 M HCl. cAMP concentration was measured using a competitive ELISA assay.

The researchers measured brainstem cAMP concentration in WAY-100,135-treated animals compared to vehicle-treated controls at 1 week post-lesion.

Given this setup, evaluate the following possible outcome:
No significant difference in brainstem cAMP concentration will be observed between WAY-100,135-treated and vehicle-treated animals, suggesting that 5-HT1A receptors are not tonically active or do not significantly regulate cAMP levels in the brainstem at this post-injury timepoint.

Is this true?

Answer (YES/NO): NO